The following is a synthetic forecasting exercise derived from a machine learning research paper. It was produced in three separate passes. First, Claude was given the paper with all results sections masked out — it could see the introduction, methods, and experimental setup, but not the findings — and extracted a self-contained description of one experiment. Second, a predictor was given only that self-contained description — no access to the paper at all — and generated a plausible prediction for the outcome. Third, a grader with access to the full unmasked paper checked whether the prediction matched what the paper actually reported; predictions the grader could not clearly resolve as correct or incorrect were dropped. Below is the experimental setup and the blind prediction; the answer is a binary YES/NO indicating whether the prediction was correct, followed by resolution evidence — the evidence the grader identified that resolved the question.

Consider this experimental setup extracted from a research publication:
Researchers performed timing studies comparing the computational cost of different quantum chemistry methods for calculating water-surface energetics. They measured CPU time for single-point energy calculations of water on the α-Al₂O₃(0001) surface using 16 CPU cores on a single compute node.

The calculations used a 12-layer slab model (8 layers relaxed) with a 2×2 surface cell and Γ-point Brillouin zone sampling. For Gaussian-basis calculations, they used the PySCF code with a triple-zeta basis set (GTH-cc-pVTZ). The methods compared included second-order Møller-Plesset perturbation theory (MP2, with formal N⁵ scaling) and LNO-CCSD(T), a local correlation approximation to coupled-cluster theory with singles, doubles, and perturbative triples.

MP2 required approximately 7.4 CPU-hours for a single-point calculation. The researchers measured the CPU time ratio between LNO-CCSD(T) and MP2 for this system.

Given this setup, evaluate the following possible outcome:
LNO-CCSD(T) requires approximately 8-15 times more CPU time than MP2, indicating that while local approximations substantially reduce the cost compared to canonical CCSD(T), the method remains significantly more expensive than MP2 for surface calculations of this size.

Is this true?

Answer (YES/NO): NO